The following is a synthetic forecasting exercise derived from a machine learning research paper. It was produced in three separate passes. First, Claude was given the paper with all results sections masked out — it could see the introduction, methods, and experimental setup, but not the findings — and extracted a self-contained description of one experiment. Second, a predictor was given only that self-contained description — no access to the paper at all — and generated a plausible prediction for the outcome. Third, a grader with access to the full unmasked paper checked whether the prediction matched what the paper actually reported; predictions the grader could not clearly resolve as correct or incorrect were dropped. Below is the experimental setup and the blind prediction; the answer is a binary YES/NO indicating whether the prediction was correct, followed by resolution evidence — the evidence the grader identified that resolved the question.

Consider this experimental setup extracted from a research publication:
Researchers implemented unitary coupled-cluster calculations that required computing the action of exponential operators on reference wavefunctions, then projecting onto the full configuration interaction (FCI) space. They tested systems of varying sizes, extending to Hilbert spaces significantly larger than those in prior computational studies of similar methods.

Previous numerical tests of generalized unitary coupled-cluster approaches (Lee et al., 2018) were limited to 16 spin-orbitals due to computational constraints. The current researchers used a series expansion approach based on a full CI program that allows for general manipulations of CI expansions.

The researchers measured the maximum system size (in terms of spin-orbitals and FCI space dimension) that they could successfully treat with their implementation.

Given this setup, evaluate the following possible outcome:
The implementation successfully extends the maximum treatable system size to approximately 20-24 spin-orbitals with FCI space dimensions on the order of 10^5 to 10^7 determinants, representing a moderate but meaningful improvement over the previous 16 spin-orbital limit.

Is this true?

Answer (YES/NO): NO